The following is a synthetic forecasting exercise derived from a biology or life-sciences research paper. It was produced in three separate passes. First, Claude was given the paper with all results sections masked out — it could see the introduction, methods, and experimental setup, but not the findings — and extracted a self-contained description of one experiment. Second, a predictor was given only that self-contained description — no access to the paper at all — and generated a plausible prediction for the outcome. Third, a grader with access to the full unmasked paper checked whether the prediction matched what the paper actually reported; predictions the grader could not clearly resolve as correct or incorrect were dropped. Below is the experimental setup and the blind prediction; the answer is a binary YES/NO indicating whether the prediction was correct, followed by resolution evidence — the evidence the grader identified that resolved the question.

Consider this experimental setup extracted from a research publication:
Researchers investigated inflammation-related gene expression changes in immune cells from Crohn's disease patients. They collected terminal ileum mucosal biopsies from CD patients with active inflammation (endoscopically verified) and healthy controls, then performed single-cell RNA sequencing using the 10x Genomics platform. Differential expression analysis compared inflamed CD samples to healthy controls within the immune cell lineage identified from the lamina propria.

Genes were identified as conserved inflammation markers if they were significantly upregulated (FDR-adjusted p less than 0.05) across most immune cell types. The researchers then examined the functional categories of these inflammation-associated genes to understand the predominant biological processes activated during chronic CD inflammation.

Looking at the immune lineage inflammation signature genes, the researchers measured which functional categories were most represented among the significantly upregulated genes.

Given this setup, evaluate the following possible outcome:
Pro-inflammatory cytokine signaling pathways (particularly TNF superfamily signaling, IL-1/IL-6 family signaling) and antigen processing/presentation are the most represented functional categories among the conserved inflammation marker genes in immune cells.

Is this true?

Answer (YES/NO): NO